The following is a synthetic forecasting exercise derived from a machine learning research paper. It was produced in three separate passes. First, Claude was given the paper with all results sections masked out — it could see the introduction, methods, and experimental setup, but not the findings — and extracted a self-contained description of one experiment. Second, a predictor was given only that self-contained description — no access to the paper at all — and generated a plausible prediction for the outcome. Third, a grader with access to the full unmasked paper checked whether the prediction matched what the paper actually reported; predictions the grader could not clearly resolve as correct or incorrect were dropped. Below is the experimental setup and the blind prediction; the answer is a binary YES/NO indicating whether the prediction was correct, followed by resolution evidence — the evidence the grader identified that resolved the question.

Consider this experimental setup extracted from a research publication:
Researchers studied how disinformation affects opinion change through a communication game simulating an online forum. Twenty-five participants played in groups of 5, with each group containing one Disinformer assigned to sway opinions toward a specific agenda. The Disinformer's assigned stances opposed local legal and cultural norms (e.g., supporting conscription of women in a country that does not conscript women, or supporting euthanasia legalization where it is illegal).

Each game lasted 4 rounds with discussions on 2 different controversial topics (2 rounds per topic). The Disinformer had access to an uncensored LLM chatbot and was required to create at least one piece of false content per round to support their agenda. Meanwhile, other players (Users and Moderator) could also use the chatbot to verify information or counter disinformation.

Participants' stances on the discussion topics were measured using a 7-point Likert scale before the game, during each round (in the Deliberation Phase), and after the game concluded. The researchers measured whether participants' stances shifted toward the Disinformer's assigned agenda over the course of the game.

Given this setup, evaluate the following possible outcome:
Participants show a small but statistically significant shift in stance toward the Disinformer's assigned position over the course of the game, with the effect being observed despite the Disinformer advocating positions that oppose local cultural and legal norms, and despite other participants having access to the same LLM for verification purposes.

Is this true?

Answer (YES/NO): NO